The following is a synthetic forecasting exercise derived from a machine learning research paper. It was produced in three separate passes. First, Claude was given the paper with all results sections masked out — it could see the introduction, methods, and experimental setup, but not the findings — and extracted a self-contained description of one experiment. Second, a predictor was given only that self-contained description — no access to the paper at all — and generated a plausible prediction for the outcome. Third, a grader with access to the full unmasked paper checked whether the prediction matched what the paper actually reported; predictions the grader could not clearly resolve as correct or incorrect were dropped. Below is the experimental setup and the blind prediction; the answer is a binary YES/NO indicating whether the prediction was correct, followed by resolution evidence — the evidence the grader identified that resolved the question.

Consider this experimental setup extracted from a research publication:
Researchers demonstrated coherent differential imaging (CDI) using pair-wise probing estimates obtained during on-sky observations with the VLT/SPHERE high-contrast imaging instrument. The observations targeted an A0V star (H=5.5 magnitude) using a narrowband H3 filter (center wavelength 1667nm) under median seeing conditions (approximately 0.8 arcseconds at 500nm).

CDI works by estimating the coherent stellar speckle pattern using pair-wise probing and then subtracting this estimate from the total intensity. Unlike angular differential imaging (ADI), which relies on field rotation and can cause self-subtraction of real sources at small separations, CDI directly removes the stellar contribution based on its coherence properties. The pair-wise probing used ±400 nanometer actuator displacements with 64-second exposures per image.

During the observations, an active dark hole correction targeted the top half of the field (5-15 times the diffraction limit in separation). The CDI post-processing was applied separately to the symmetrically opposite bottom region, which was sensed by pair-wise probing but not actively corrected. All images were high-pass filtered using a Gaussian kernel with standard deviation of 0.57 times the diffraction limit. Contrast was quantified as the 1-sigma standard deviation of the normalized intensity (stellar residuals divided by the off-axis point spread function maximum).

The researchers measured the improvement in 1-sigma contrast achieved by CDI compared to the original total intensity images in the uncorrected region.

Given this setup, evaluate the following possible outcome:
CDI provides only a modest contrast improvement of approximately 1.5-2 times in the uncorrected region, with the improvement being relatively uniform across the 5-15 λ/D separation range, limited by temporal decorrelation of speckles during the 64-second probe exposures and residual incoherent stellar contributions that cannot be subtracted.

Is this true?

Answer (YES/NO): NO